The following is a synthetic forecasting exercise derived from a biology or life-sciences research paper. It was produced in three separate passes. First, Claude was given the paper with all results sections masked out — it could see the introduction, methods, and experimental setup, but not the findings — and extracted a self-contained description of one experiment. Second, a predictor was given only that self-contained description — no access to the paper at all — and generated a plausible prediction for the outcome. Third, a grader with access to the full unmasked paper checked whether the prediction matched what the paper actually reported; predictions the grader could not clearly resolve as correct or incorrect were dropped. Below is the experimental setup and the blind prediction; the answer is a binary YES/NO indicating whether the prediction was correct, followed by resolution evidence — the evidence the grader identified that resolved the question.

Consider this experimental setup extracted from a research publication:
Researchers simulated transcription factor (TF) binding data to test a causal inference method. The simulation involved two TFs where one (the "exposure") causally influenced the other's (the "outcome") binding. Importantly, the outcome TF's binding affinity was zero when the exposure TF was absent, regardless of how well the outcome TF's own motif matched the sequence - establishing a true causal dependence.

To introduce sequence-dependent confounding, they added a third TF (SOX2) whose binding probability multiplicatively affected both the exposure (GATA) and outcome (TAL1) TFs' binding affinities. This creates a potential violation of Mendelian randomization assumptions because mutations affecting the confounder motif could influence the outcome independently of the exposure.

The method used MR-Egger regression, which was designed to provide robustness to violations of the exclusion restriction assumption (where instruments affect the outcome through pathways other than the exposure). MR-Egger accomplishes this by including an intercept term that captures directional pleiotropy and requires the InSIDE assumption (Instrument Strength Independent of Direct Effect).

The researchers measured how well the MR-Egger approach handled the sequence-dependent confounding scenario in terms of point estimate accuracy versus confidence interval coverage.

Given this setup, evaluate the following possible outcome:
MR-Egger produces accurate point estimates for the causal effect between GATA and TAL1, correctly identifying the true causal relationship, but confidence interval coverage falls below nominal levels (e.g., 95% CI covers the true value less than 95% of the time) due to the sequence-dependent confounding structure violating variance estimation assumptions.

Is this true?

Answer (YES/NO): YES